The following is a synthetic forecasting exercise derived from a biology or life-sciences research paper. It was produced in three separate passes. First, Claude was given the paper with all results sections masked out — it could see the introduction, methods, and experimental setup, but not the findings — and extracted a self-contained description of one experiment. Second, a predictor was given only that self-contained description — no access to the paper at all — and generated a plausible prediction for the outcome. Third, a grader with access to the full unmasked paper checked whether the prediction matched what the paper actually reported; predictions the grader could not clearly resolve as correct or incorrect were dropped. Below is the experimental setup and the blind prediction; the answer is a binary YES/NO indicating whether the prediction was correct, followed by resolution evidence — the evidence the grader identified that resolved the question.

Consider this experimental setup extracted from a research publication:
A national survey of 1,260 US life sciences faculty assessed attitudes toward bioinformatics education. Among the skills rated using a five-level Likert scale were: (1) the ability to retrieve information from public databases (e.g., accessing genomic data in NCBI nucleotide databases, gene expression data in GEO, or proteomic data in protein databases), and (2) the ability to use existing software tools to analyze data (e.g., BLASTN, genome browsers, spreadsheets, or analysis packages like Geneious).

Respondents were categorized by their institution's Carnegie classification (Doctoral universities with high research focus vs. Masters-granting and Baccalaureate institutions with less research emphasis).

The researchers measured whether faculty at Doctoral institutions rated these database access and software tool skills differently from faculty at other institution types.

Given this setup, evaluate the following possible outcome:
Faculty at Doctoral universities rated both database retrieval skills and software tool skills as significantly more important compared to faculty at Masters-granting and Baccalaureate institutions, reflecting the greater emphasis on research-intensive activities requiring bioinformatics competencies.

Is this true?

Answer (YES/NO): NO